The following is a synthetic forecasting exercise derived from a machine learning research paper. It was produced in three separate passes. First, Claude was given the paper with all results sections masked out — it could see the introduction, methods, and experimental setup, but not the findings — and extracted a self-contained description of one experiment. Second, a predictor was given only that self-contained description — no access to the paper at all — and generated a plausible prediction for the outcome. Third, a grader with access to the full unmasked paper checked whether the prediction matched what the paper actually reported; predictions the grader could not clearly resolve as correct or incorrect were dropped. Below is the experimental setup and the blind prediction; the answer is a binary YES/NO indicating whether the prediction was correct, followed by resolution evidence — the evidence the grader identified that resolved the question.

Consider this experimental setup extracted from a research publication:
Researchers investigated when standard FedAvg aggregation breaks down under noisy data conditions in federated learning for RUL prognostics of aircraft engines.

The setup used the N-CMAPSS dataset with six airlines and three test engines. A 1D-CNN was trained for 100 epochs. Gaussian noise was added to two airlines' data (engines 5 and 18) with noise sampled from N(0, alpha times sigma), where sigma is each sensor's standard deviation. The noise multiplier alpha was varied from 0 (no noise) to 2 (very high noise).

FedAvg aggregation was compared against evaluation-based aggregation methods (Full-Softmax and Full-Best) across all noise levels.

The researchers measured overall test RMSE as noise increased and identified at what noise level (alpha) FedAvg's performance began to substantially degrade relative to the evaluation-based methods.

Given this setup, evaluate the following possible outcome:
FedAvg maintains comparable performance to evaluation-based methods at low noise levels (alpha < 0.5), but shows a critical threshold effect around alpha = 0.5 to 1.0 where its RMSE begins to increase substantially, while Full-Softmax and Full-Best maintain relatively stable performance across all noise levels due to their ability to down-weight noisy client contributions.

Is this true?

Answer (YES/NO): NO